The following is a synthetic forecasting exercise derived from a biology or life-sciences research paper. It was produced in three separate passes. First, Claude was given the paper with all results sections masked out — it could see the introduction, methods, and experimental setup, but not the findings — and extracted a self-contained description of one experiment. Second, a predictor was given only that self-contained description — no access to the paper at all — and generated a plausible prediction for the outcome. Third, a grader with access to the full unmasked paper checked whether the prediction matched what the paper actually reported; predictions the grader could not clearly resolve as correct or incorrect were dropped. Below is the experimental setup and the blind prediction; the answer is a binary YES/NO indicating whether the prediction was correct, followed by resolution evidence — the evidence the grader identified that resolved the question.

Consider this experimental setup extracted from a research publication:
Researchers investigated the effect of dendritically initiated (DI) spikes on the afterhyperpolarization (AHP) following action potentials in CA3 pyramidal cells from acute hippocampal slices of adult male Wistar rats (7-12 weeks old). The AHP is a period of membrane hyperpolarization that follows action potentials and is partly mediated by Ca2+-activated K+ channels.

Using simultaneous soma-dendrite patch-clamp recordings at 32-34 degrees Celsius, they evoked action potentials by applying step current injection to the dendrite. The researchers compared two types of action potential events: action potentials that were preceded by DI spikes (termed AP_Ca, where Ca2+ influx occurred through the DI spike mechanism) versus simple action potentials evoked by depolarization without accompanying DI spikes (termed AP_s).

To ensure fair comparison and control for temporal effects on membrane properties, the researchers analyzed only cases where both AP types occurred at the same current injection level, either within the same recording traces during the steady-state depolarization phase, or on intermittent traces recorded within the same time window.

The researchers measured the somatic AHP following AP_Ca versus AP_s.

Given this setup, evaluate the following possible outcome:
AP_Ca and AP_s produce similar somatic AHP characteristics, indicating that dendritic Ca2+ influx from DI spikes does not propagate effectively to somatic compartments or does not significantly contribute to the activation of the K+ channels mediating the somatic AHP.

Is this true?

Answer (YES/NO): NO